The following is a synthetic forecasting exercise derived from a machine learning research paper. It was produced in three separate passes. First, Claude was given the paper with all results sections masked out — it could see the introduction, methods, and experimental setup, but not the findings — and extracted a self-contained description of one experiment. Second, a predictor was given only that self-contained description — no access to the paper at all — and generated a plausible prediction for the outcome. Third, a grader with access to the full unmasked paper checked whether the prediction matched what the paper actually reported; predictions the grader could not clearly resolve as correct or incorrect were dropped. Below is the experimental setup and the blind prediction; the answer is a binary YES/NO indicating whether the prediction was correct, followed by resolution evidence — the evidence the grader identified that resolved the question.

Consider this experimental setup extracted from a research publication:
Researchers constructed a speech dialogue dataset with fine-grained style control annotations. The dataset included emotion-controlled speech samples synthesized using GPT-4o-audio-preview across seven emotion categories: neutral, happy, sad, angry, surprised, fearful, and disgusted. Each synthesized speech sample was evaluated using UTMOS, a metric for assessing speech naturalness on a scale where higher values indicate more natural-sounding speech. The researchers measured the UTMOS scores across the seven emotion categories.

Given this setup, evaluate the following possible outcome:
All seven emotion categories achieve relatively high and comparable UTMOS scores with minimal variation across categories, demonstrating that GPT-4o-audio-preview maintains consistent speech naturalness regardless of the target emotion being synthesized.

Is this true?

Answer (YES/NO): NO